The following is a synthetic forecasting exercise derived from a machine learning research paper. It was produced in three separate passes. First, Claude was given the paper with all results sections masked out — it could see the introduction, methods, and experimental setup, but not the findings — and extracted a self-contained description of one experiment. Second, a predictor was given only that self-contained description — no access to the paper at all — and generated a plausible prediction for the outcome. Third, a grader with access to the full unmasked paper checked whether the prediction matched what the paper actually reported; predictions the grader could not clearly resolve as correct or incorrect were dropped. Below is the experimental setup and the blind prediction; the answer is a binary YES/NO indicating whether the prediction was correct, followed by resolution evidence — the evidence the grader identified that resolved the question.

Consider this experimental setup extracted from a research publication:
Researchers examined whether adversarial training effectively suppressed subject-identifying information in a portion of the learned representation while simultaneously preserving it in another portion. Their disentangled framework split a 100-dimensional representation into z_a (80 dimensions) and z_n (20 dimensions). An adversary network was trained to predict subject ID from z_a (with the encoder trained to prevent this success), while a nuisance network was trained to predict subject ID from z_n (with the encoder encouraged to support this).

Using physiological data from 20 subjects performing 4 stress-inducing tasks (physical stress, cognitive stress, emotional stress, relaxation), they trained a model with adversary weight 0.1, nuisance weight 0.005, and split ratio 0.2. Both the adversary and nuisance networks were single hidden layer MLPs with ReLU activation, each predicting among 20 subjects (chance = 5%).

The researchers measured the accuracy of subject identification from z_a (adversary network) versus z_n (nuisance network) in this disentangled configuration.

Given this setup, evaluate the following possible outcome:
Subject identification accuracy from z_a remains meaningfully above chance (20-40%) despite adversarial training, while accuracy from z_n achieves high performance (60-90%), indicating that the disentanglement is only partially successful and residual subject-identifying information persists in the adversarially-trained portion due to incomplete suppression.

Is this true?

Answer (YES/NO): NO